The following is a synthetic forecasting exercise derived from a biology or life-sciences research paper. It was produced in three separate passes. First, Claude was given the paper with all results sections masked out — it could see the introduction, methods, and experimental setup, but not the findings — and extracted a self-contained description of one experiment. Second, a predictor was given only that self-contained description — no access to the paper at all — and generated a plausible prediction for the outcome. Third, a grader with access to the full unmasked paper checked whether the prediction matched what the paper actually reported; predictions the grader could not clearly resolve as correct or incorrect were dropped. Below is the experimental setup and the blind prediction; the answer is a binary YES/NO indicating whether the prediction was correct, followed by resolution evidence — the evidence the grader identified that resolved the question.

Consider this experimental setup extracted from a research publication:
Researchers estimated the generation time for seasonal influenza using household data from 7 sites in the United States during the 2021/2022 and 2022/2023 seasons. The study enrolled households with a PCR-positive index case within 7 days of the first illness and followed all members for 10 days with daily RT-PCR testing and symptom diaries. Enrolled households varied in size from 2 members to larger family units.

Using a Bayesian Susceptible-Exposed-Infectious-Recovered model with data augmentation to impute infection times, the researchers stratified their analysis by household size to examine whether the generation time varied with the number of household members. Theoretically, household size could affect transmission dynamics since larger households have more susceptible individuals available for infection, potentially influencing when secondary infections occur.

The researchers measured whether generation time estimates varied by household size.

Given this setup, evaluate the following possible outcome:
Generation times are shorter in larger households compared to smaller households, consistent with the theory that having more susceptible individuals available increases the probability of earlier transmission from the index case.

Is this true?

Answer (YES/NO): YES